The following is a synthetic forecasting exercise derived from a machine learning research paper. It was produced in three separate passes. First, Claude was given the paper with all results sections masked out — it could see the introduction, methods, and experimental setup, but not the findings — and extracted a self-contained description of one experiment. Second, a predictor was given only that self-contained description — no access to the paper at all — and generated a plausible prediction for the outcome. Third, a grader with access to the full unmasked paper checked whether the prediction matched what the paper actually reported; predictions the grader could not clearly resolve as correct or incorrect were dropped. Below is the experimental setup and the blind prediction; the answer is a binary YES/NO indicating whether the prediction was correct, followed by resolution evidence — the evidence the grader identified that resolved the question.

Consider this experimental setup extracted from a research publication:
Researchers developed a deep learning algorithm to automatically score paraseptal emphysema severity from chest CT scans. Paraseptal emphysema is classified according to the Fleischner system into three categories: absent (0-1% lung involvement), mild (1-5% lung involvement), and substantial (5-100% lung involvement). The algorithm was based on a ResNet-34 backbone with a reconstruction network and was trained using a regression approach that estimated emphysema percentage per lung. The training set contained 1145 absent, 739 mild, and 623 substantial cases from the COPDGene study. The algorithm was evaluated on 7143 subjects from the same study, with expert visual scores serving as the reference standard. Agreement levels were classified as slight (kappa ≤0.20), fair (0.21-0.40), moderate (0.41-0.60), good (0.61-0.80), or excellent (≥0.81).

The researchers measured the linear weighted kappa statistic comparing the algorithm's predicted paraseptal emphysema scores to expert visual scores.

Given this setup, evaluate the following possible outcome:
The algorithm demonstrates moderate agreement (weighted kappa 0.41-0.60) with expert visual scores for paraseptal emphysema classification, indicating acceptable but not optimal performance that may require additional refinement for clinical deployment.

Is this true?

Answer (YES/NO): YES